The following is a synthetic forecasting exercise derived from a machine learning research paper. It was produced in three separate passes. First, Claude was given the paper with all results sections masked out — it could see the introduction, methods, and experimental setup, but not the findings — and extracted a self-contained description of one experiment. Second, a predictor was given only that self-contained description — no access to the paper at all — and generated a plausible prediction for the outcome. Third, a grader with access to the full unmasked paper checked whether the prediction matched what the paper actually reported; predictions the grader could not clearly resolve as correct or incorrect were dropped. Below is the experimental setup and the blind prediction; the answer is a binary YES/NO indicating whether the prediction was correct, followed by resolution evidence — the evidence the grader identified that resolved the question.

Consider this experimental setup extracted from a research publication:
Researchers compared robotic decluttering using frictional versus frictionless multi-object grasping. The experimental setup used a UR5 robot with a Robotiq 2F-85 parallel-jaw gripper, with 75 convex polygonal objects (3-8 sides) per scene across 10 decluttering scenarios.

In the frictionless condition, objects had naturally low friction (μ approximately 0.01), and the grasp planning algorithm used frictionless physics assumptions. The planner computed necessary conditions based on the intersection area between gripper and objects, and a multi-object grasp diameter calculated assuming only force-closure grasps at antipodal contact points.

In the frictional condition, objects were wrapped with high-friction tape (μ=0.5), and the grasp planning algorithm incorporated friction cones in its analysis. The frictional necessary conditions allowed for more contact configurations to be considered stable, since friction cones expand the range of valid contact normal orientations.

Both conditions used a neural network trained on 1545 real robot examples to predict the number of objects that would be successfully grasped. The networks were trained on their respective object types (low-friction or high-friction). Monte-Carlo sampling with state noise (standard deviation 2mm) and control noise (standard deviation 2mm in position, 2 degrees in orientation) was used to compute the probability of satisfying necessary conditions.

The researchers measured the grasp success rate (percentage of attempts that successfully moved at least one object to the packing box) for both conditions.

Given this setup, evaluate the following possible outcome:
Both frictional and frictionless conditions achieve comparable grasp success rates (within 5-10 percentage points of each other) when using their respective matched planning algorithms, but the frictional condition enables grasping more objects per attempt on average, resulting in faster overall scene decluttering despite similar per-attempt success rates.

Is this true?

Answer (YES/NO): NO